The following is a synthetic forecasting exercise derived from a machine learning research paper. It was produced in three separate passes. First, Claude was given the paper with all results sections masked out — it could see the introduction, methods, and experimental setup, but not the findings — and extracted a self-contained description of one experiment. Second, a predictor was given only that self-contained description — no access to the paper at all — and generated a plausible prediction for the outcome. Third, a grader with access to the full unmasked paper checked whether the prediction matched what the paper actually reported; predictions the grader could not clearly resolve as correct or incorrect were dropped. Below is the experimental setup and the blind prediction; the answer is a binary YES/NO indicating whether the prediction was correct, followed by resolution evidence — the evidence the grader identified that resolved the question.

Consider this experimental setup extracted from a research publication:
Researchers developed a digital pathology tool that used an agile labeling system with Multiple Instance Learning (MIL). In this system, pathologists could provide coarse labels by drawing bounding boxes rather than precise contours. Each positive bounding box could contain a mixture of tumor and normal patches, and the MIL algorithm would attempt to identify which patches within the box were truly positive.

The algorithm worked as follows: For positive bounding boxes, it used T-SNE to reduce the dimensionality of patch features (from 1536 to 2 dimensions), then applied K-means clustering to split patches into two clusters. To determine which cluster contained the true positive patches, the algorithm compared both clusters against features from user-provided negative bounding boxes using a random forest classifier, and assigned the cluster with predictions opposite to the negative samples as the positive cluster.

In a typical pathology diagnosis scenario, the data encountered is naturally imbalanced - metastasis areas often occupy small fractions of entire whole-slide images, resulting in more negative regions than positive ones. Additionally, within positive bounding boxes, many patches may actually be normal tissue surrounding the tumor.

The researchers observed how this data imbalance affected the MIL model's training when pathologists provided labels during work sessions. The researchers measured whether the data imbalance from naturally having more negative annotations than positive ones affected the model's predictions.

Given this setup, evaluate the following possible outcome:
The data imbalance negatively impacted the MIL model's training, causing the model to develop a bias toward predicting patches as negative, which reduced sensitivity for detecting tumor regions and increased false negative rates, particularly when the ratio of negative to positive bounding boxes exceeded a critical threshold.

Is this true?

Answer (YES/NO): NO